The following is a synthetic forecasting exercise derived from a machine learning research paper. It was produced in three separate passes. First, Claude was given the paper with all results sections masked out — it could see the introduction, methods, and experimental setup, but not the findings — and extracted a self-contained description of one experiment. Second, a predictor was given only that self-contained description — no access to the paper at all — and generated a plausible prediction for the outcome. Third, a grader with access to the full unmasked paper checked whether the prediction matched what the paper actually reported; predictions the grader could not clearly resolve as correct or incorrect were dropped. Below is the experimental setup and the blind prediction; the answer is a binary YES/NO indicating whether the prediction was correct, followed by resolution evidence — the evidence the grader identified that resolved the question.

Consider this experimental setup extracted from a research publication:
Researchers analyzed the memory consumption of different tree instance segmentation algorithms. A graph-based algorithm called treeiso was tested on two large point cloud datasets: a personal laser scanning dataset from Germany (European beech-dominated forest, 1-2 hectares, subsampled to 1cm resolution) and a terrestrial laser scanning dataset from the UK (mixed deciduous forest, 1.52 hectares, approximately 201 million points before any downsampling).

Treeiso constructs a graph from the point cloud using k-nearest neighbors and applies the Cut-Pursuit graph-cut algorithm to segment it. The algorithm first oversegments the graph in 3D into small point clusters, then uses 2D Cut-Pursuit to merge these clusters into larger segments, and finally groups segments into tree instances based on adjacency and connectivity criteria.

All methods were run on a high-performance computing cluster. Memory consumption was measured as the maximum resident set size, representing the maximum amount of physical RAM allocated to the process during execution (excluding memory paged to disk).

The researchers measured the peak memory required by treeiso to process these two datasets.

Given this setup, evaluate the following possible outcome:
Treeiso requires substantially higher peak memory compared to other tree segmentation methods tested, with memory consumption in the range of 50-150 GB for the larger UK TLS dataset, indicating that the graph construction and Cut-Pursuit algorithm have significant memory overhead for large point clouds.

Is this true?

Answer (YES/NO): NO